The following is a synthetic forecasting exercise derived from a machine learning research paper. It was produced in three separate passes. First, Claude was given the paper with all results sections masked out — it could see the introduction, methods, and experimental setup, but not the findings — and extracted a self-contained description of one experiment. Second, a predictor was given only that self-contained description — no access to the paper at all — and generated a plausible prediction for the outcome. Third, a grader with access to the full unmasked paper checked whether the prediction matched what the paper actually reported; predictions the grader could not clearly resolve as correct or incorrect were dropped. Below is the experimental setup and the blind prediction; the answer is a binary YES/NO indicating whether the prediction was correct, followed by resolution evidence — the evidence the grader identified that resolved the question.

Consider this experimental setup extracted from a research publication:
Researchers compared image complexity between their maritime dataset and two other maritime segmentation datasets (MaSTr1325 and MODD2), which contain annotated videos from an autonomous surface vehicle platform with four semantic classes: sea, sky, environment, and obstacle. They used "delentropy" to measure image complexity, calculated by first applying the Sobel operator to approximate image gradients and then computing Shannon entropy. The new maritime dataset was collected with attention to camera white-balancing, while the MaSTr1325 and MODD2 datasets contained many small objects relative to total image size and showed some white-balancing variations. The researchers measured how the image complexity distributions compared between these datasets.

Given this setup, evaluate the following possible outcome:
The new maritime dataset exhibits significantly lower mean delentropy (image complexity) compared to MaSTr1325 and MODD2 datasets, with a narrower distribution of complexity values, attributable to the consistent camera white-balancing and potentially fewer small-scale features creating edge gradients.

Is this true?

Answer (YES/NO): NO